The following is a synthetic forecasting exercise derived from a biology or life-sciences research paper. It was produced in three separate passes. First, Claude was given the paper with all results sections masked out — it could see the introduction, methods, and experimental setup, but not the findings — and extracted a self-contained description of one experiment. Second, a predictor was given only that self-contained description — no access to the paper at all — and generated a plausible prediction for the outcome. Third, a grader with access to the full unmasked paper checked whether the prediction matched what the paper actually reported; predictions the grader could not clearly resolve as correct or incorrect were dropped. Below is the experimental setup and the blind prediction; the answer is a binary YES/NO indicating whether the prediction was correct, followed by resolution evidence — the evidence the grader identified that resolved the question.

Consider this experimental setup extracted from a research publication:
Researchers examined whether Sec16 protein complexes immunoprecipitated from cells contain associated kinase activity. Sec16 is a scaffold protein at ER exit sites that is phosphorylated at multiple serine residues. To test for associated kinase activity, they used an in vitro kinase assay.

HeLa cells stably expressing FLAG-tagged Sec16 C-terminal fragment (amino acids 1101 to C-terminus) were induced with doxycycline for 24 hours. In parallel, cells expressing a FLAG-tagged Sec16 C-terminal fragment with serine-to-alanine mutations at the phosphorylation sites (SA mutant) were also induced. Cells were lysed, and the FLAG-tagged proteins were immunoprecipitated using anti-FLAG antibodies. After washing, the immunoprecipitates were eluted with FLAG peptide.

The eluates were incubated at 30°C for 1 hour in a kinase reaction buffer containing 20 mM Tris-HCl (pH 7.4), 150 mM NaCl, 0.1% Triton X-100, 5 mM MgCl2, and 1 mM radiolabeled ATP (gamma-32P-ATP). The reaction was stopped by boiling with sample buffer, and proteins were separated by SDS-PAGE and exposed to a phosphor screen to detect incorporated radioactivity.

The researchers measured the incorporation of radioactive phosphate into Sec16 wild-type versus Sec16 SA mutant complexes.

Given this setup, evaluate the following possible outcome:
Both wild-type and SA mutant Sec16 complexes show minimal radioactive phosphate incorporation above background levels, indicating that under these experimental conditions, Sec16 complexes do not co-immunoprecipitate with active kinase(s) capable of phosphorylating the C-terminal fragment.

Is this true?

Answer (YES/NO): NO